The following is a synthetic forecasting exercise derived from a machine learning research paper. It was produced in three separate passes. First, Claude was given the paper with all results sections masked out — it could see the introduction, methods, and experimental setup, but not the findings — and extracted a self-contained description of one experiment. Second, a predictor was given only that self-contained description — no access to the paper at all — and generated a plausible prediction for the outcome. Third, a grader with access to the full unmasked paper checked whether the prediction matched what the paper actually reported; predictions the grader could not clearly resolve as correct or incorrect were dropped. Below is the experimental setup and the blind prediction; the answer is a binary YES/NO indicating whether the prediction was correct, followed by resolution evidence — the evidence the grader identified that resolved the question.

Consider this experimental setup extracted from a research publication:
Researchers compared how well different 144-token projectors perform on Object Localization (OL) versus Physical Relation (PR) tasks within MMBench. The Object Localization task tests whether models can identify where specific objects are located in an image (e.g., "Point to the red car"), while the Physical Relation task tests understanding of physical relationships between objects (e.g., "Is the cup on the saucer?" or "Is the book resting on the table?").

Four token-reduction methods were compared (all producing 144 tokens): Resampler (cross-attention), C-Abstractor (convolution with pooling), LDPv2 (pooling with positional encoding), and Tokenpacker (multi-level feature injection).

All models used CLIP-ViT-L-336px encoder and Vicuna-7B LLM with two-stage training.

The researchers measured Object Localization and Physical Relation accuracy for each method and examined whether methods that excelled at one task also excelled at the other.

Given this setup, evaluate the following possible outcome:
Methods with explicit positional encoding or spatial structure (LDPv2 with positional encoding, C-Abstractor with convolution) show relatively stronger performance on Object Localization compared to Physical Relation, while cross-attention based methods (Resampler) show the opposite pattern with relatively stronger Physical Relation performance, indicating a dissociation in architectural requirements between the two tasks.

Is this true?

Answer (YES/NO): YES